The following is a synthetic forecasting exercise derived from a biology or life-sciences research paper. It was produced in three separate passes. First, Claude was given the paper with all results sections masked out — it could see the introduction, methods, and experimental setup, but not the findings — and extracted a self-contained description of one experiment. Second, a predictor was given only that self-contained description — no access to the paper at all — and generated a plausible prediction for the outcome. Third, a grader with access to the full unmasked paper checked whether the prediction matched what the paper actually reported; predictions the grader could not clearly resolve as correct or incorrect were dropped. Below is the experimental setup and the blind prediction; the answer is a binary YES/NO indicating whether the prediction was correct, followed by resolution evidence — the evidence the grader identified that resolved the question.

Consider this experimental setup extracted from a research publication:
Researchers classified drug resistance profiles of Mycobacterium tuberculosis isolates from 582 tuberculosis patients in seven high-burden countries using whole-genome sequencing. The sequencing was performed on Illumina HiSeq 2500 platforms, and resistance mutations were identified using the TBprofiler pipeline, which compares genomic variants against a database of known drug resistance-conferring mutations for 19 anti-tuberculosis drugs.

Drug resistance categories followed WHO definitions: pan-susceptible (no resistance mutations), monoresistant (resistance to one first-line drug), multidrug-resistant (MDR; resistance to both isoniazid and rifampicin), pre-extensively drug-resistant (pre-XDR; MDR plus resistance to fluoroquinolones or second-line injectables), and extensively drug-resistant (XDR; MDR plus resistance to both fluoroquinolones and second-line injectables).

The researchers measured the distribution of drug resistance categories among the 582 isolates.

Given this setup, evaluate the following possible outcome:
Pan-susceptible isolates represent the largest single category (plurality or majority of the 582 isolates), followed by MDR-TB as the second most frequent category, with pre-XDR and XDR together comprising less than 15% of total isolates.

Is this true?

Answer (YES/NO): YES